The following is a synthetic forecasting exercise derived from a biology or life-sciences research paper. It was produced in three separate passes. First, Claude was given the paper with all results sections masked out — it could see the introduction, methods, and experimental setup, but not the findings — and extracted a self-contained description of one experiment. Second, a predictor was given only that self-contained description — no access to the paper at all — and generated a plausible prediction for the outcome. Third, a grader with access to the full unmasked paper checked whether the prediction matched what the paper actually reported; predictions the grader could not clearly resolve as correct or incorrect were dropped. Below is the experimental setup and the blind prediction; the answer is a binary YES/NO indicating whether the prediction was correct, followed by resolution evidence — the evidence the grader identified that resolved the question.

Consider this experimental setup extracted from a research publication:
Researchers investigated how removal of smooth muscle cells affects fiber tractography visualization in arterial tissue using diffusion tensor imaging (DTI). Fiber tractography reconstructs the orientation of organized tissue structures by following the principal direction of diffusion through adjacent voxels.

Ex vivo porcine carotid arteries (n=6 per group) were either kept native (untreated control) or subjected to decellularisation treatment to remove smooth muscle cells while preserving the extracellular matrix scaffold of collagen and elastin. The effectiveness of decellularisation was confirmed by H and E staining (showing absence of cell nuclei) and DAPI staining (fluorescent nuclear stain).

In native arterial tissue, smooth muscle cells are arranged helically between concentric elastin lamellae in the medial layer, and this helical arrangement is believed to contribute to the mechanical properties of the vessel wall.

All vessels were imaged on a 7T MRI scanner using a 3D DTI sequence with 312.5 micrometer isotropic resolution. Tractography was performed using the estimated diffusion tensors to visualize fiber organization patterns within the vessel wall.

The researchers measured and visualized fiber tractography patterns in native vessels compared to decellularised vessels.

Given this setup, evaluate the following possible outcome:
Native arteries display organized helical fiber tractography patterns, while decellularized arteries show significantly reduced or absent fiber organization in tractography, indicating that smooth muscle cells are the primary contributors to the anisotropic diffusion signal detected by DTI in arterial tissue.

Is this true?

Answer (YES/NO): YES